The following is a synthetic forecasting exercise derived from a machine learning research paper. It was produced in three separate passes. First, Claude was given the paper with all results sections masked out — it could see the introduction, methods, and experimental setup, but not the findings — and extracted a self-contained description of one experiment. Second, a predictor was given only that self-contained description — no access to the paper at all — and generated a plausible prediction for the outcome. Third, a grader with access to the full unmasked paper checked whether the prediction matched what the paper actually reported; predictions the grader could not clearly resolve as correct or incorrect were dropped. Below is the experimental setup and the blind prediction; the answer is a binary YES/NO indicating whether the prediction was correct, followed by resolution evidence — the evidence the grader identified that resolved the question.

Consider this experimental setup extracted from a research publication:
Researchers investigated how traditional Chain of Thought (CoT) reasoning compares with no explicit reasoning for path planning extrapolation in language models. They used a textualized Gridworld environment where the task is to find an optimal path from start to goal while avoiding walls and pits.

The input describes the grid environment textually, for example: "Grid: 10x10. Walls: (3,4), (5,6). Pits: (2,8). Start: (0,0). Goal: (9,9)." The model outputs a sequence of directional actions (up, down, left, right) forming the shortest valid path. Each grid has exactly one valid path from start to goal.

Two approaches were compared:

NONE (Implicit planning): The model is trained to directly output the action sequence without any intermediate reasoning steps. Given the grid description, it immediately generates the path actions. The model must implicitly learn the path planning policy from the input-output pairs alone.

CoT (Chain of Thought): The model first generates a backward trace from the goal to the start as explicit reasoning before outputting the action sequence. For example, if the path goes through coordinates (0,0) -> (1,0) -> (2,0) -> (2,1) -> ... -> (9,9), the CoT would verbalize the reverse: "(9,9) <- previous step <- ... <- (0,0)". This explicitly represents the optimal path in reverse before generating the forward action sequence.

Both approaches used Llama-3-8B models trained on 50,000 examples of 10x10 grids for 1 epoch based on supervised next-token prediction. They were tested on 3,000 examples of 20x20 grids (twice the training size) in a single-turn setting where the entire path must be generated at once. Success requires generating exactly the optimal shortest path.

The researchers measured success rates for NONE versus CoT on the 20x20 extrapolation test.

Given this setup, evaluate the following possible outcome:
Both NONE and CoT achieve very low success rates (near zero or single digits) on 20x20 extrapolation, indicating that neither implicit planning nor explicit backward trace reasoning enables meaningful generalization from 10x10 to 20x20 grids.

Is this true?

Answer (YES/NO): NO